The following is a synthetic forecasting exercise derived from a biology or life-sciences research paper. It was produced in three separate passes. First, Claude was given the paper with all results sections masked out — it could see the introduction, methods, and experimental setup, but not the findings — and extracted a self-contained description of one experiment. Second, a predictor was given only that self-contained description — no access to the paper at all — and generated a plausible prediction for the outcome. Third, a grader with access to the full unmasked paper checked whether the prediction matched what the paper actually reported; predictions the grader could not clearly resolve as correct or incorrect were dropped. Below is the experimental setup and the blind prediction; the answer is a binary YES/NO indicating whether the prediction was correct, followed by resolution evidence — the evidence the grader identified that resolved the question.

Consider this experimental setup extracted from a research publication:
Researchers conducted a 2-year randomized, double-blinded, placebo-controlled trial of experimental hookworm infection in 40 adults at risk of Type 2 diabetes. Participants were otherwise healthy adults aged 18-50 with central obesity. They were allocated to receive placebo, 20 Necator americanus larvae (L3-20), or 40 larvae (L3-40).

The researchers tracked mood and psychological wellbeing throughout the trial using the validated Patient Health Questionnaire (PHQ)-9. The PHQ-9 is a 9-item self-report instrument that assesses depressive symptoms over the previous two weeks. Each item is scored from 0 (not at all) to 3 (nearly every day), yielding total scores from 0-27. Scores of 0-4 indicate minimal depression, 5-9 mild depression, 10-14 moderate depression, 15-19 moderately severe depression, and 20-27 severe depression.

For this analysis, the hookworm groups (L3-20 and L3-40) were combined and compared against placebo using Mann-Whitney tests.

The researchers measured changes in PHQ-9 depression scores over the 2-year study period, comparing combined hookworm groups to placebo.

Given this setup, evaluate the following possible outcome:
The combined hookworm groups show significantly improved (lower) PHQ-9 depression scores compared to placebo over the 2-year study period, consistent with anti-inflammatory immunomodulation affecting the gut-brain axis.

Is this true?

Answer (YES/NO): NO